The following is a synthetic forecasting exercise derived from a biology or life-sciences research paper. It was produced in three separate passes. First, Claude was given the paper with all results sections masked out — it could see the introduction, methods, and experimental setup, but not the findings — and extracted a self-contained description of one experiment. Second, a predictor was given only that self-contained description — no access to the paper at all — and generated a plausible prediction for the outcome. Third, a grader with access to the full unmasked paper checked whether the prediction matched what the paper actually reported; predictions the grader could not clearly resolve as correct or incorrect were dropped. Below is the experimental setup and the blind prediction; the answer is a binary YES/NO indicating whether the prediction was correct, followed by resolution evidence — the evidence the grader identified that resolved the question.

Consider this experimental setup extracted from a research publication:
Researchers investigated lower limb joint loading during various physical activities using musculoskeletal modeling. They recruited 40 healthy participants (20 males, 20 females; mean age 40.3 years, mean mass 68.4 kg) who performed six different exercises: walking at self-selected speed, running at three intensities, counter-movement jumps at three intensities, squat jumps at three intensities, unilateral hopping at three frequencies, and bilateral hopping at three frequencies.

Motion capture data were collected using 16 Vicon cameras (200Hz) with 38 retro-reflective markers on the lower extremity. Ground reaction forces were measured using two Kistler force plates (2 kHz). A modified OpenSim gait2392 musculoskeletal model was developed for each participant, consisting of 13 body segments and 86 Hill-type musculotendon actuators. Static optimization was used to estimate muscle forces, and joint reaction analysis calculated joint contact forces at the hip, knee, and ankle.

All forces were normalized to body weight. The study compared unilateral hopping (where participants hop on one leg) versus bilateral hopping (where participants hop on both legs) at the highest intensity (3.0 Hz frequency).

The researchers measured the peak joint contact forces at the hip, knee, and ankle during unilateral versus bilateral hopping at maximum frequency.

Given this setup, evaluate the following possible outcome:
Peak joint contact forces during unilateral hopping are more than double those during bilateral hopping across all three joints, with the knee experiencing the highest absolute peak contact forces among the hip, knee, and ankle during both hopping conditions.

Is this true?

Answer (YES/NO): NO